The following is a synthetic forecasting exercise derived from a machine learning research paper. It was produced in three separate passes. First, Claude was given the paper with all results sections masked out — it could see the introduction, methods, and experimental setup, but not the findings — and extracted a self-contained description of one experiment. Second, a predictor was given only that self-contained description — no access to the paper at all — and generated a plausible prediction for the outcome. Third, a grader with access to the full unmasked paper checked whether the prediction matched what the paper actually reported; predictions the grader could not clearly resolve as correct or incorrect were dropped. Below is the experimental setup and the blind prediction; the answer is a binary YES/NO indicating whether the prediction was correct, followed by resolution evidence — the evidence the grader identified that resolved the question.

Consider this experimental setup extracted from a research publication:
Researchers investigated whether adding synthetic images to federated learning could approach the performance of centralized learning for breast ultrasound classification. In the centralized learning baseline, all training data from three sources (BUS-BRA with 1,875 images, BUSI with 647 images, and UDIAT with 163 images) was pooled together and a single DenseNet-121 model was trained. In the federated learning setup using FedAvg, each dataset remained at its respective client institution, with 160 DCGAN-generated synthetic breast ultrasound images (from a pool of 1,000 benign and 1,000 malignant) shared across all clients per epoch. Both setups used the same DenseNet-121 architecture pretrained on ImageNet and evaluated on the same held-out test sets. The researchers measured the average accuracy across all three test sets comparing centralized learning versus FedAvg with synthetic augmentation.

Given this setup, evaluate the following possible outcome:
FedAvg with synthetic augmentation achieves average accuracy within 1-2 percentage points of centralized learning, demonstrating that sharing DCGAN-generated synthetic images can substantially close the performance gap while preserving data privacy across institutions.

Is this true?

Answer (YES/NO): YES